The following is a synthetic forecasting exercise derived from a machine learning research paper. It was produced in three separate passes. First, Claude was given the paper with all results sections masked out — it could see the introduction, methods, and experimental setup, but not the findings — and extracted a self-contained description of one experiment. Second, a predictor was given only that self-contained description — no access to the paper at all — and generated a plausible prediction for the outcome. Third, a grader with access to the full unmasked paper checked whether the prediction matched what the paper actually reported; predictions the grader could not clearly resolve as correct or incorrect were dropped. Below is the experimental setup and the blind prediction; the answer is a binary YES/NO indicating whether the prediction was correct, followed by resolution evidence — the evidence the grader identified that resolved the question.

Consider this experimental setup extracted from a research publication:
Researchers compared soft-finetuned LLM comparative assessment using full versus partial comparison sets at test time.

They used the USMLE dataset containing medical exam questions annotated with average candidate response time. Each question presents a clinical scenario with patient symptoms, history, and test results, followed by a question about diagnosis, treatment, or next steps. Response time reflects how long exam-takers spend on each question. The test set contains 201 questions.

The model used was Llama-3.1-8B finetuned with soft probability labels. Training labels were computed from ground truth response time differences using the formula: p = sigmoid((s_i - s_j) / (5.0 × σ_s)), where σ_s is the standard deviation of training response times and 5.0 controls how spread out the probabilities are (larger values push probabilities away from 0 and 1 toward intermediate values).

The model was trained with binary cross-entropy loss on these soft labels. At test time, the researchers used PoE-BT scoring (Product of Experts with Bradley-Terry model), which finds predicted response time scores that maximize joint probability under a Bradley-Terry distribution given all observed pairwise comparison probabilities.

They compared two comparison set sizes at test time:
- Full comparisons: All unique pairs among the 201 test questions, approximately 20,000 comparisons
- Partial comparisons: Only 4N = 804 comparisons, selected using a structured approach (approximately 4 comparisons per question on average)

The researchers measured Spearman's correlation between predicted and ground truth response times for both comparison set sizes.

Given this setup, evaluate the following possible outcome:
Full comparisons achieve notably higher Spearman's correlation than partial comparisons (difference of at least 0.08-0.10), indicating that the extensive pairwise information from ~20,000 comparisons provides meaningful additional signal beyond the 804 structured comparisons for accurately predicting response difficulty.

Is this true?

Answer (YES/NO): YES